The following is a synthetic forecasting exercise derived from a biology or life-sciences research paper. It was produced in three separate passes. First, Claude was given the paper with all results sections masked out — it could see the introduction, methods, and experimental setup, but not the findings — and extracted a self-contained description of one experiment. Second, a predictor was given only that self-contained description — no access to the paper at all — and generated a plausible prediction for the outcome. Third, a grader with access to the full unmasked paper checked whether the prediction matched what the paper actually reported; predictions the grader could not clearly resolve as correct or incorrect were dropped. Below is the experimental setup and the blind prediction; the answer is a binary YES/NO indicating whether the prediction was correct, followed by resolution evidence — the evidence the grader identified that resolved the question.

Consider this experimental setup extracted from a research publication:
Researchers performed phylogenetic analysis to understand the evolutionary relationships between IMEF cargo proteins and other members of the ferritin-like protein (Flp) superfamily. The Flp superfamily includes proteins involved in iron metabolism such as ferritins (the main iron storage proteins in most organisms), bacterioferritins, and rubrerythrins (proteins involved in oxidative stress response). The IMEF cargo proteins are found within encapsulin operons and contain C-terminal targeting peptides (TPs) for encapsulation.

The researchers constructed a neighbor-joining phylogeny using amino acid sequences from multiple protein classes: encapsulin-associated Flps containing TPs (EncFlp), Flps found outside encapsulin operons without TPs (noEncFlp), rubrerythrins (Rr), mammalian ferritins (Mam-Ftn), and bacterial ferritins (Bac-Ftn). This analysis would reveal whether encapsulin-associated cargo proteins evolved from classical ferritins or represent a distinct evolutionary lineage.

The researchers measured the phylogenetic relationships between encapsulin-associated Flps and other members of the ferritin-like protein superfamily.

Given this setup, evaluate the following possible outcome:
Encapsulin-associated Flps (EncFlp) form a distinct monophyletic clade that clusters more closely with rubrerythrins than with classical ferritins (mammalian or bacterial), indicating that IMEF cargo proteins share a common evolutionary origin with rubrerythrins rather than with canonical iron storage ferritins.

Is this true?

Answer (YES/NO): NO